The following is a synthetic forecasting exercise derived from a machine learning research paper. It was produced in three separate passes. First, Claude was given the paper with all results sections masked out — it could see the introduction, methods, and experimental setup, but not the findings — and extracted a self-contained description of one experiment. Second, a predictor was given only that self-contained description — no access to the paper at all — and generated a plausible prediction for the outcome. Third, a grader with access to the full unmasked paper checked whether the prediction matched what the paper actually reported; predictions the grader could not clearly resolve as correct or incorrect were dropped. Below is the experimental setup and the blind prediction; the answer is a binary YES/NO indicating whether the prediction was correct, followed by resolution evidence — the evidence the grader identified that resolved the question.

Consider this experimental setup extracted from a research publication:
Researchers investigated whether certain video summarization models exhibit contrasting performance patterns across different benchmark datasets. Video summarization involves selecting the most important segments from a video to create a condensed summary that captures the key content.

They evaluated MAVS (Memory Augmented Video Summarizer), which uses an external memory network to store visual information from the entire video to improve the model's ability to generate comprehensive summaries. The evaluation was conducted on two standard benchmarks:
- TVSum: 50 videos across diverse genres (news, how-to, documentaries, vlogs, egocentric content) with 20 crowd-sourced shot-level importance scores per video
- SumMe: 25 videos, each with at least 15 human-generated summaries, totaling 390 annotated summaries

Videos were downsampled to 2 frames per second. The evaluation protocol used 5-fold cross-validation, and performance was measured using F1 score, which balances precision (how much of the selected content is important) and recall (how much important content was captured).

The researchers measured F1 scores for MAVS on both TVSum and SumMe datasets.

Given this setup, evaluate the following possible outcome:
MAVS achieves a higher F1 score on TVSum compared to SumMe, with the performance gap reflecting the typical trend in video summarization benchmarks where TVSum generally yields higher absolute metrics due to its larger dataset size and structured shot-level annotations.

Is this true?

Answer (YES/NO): YES